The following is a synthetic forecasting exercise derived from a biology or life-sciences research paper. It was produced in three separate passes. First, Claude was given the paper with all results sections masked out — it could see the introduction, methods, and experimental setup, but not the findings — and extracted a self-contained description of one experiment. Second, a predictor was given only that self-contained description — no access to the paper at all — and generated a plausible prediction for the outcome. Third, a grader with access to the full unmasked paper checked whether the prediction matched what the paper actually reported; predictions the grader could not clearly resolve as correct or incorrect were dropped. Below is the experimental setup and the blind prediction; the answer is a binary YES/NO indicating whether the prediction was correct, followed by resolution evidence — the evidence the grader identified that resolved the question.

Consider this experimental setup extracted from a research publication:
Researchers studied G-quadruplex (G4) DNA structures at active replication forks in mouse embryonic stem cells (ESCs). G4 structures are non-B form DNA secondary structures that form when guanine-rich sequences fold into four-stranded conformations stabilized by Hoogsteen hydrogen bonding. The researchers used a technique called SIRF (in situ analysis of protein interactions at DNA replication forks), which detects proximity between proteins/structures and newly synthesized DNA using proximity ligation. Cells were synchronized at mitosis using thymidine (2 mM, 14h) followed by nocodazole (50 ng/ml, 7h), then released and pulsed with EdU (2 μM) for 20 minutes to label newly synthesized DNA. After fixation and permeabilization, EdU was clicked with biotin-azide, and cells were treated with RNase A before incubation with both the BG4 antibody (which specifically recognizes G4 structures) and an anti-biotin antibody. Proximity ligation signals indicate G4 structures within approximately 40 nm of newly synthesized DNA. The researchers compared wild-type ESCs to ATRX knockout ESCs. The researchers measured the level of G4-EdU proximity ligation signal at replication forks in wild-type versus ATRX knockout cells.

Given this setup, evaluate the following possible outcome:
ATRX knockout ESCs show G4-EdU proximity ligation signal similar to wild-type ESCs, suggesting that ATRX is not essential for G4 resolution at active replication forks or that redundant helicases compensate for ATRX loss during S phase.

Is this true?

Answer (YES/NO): NO